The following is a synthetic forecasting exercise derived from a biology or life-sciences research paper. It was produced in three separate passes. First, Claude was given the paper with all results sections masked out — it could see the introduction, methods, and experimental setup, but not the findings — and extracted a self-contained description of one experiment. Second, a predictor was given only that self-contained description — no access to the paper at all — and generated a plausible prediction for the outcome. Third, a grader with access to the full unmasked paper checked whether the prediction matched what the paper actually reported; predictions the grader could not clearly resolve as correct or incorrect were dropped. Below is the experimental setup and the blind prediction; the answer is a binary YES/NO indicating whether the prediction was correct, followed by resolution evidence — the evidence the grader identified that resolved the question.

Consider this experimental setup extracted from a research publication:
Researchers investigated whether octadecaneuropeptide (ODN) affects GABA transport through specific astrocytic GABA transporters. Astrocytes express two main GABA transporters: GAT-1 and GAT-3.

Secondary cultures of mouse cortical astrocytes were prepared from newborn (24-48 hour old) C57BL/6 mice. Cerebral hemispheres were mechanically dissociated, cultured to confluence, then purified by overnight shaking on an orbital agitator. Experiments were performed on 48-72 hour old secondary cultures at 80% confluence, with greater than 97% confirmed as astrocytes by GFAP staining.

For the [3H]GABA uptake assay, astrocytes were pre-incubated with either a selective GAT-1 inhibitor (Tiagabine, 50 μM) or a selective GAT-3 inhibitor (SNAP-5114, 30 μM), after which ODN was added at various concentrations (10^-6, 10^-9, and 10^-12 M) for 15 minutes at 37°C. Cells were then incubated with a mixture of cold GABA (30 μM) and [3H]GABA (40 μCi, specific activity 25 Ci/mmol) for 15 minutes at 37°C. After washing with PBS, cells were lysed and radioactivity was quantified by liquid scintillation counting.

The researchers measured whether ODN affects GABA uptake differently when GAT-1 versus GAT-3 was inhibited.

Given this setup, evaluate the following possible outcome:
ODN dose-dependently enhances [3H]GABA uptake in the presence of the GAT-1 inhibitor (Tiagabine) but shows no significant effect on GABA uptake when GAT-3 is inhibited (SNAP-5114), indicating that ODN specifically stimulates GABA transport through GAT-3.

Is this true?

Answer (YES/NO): NO